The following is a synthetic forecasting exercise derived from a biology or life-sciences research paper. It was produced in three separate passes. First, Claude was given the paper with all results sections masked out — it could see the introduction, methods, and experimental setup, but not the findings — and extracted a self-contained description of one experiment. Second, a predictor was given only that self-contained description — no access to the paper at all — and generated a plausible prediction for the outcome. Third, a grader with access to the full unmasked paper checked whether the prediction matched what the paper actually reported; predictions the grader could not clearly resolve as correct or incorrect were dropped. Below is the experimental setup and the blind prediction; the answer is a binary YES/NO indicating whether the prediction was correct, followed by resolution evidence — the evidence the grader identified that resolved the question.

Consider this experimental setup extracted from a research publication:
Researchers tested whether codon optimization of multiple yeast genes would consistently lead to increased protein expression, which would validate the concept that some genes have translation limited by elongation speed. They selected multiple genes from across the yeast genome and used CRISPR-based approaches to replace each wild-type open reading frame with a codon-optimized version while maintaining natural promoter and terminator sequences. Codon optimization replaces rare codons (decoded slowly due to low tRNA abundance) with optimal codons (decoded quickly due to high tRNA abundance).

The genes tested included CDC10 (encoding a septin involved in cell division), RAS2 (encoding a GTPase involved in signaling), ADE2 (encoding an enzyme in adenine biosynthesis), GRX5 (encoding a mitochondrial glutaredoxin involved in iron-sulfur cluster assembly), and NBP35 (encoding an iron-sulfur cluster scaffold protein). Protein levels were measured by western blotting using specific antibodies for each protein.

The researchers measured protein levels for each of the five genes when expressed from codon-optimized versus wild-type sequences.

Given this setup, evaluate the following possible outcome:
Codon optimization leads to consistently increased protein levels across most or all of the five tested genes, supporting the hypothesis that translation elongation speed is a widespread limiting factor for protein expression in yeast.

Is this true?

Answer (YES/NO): NO